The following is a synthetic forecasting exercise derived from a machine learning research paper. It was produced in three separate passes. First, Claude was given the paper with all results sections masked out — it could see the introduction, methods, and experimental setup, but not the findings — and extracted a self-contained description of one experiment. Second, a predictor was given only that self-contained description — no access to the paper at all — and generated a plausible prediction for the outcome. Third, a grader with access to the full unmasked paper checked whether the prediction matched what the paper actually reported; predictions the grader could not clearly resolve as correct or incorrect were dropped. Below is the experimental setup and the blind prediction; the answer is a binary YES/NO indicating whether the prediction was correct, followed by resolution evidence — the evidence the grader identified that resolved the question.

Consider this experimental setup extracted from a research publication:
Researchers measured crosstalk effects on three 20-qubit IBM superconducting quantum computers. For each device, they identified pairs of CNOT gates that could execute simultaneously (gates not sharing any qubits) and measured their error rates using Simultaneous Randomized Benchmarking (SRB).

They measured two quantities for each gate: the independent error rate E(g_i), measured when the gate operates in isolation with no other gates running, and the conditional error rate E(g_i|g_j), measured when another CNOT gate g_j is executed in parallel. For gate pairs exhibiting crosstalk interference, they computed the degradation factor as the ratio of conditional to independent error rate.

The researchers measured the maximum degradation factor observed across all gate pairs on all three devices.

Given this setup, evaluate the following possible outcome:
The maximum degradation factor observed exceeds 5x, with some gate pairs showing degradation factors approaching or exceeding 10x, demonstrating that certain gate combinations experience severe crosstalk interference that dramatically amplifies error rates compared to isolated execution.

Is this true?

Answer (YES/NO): YES